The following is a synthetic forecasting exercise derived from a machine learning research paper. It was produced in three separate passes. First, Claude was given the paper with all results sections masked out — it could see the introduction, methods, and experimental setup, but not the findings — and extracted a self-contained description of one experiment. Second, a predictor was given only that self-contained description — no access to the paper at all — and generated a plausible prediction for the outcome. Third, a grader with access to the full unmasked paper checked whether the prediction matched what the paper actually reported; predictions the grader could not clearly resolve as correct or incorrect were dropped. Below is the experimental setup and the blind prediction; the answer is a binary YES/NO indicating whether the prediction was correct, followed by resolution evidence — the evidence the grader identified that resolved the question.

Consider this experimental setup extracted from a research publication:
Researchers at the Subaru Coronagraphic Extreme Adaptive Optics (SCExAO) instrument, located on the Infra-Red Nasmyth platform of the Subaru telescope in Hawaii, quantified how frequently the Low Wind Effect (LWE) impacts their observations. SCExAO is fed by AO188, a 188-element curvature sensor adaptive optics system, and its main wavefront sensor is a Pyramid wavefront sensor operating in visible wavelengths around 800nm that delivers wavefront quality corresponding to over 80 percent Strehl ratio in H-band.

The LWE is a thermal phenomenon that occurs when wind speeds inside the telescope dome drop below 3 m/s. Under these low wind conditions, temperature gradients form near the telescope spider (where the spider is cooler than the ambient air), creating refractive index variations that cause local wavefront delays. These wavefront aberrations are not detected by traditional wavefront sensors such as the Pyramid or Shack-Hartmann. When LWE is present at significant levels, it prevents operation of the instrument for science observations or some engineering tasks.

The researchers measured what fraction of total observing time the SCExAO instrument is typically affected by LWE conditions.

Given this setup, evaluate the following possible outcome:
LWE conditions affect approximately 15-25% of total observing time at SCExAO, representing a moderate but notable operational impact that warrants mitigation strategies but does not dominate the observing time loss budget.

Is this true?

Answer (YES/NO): NO